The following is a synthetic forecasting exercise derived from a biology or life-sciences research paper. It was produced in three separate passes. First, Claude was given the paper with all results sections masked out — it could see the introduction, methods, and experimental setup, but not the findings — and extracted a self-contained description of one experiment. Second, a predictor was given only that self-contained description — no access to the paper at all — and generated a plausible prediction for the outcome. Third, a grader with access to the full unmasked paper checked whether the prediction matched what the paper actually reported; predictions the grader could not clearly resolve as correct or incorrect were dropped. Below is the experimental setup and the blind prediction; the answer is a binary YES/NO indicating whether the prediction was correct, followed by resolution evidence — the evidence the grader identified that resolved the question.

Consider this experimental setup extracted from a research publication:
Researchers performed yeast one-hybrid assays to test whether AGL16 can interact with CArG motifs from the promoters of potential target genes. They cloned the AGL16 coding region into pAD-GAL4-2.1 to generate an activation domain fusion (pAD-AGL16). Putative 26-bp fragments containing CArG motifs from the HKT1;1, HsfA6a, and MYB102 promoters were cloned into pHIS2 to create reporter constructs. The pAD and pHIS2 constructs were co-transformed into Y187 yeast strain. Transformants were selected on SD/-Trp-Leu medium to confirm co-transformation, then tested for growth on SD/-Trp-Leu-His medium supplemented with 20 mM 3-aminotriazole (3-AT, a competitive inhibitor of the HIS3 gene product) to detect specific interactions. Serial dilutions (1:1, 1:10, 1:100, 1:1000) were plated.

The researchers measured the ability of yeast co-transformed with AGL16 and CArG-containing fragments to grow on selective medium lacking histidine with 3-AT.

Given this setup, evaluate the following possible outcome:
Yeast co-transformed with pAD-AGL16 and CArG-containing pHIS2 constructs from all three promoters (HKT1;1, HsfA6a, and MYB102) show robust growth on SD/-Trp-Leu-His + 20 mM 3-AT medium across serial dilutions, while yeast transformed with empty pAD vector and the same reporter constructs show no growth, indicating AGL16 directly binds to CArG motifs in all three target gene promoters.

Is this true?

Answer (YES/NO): NO